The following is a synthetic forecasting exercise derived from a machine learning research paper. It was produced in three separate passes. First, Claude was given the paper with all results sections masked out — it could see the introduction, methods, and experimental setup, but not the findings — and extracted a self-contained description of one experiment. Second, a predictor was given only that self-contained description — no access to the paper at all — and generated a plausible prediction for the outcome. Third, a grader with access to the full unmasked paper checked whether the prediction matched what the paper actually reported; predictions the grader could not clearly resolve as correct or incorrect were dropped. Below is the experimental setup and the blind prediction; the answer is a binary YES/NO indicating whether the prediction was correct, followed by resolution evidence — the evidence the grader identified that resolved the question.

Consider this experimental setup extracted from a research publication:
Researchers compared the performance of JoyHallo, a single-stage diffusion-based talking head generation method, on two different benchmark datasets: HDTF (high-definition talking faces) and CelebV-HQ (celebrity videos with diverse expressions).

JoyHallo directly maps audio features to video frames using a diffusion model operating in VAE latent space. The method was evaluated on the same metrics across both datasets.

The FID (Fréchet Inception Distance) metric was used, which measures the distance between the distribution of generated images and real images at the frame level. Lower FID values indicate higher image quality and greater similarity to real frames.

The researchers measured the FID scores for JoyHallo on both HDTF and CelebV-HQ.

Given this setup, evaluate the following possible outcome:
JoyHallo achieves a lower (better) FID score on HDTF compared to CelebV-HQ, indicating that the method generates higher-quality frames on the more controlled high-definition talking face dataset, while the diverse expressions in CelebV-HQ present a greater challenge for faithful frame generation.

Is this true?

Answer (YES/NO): YES